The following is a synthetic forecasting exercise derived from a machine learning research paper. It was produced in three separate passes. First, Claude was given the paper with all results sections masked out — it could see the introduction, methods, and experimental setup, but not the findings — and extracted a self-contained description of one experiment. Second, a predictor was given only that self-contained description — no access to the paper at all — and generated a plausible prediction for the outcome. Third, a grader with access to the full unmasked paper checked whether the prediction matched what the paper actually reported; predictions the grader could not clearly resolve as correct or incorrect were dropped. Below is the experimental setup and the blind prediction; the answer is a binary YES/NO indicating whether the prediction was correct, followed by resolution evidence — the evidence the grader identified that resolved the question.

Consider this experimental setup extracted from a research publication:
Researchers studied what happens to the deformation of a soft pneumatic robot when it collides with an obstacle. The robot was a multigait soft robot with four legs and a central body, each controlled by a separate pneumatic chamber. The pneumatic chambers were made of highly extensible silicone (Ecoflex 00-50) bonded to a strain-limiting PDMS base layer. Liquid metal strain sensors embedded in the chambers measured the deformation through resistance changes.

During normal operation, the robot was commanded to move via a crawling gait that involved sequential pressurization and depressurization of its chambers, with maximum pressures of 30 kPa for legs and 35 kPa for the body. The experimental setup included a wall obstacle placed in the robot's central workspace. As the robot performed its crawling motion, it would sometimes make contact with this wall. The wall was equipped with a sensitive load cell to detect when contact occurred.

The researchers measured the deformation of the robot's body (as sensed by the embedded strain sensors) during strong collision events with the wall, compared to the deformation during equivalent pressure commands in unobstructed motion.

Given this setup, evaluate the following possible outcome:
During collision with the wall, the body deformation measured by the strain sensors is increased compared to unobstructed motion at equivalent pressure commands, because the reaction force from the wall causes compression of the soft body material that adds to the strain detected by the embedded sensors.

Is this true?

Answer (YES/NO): NO